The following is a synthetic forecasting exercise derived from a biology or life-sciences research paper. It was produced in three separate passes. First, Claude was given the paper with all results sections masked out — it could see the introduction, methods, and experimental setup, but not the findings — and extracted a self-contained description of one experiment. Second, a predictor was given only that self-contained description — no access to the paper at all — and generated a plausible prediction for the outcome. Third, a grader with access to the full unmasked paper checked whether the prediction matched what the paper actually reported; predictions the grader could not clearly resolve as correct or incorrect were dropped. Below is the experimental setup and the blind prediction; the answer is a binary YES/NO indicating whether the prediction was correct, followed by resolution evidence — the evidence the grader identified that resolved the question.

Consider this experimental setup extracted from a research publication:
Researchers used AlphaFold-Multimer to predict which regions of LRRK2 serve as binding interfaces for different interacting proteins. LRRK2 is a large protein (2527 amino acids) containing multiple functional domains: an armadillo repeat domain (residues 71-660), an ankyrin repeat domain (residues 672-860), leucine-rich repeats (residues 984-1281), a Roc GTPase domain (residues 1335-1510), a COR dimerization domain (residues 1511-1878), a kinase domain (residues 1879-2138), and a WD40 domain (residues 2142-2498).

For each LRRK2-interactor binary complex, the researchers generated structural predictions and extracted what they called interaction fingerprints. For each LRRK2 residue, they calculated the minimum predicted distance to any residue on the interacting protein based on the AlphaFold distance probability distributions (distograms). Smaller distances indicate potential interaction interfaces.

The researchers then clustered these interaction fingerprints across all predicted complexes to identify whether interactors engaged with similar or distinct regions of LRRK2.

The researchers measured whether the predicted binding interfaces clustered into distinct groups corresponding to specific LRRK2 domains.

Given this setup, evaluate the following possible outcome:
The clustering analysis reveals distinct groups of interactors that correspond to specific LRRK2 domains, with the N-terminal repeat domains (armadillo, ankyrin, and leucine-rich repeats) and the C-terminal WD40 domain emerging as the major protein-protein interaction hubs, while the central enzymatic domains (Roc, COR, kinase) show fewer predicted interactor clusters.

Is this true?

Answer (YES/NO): NO